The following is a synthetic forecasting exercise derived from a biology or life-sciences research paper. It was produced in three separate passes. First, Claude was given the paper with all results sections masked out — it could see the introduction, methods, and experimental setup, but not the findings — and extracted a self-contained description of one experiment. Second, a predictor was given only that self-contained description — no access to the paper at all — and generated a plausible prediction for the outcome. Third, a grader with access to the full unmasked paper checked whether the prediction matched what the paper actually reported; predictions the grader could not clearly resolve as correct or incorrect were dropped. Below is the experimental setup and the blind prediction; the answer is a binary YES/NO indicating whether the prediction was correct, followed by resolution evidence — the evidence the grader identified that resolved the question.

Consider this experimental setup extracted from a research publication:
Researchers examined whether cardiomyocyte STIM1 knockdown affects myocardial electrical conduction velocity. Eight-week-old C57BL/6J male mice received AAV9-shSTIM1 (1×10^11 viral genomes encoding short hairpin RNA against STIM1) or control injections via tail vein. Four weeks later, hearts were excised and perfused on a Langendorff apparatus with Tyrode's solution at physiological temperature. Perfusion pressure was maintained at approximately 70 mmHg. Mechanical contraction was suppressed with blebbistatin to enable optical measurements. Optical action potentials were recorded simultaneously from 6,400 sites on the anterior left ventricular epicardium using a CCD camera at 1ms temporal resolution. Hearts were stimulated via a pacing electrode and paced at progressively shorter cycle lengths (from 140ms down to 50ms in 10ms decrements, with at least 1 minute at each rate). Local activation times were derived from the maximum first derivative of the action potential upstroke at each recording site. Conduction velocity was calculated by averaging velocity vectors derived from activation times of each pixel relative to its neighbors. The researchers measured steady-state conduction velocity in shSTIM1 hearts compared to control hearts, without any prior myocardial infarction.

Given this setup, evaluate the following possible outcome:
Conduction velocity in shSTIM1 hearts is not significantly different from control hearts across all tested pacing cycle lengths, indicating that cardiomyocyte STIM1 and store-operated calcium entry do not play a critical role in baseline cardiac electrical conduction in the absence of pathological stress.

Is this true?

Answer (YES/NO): NO